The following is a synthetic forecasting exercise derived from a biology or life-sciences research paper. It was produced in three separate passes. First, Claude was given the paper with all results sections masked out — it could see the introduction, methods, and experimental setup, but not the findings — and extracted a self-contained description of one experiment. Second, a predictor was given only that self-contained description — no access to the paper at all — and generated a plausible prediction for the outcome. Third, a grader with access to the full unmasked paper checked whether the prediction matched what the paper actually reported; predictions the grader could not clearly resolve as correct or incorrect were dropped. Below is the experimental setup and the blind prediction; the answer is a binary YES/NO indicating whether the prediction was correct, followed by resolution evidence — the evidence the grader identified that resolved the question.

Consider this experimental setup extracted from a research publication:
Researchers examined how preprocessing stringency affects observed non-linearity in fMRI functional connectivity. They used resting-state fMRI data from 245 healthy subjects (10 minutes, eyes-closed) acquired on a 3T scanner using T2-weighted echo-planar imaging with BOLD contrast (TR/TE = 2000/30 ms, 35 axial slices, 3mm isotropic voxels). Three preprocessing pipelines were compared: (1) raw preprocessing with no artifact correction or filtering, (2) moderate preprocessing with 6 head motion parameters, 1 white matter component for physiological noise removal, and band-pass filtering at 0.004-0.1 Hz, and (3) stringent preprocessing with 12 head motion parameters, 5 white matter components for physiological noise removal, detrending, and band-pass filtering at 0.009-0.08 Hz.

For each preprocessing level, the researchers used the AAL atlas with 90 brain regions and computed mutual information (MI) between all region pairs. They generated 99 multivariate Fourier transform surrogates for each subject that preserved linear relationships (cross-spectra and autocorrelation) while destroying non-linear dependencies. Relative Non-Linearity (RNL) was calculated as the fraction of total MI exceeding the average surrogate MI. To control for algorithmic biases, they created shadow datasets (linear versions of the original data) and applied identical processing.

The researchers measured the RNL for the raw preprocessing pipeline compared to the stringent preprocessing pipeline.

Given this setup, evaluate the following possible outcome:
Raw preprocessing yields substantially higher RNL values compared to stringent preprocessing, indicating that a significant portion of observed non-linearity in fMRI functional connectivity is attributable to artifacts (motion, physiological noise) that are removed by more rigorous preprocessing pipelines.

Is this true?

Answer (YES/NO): YES